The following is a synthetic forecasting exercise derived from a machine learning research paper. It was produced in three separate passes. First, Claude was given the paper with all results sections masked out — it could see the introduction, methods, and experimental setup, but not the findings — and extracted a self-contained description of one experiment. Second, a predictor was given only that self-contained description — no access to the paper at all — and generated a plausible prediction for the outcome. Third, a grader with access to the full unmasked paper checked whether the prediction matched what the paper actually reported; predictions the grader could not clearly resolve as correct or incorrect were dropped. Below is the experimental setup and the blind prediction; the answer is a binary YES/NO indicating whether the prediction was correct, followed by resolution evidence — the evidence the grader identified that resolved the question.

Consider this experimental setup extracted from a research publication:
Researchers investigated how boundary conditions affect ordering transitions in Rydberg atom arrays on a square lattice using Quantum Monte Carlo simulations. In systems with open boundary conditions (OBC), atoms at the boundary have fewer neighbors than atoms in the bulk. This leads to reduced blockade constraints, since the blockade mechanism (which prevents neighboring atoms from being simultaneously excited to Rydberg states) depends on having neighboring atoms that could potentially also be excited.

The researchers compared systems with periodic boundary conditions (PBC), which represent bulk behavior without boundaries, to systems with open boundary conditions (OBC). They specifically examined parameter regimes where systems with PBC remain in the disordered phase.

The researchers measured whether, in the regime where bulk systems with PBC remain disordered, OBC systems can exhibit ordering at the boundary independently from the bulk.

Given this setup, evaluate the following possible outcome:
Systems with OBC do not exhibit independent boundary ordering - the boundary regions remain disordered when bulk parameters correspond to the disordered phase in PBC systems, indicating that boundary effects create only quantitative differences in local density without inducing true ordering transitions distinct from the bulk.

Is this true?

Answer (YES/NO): NO